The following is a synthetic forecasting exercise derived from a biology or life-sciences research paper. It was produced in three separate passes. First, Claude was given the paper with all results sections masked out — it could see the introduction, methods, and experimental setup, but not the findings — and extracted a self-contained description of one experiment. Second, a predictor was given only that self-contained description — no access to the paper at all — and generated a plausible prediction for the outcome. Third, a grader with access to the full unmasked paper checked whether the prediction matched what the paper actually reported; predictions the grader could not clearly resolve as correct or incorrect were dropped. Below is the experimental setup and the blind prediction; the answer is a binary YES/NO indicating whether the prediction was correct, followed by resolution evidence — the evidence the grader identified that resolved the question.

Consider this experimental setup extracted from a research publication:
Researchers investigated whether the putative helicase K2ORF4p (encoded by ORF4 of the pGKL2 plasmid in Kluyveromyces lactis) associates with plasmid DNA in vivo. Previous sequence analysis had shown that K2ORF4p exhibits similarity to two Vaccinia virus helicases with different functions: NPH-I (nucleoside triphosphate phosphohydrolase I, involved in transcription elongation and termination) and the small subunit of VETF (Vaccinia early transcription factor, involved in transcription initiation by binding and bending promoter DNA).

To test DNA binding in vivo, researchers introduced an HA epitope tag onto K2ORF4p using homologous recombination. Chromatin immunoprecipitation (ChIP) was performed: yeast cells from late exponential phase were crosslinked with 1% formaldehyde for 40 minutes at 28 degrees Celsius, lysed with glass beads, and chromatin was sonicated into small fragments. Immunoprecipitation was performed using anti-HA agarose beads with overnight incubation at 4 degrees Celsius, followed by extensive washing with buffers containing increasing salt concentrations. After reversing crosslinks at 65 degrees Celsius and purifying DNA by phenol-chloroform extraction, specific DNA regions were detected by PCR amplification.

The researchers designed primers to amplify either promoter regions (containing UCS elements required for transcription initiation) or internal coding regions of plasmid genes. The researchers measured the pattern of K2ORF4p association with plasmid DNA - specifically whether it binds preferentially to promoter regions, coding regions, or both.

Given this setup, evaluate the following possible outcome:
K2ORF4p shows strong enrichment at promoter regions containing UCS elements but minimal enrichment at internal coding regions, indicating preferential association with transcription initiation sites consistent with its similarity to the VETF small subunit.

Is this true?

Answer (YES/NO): NO